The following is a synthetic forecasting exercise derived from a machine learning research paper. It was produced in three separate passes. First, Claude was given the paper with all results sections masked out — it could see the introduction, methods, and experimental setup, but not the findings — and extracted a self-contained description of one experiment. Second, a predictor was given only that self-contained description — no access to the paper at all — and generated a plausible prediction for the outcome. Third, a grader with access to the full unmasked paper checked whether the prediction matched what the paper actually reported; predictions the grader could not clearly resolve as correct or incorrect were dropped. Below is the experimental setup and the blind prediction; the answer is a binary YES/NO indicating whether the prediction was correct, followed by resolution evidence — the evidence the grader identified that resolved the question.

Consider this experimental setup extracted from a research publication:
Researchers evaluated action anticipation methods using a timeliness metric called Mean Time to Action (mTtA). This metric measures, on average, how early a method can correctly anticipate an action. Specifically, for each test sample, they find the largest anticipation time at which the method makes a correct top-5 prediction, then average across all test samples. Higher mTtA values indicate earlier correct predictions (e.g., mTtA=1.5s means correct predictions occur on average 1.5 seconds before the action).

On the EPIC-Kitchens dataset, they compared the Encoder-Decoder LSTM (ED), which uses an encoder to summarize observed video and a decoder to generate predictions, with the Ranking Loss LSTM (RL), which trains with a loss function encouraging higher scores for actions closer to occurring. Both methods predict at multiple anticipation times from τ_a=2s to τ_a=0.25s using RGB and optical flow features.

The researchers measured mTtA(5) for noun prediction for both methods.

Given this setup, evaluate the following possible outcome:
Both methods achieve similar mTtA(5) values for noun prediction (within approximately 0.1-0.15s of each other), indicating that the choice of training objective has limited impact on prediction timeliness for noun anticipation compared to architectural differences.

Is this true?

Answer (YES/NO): NO